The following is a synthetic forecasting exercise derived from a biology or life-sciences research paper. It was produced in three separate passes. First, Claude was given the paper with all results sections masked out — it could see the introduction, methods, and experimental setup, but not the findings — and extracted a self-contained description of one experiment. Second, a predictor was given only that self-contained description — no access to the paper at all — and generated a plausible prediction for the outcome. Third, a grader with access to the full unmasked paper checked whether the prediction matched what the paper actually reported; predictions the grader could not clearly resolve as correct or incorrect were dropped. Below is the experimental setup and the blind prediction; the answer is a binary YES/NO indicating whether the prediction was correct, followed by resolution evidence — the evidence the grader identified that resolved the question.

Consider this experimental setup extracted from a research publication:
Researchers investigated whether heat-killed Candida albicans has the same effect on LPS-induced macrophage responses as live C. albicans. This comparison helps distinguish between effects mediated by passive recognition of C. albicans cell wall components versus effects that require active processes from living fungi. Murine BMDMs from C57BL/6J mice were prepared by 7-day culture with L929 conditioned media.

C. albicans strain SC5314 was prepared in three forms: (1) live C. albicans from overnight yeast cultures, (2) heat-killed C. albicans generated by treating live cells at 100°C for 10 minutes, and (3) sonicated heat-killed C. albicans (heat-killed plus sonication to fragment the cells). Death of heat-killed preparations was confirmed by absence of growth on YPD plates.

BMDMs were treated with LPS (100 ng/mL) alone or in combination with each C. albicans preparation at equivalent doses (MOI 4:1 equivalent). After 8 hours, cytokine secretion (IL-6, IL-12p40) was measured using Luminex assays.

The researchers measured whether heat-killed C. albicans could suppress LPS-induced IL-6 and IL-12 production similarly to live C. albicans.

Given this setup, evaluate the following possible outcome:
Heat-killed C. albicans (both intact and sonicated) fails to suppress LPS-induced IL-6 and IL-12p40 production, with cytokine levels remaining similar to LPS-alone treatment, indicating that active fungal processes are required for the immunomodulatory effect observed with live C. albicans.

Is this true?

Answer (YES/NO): YES